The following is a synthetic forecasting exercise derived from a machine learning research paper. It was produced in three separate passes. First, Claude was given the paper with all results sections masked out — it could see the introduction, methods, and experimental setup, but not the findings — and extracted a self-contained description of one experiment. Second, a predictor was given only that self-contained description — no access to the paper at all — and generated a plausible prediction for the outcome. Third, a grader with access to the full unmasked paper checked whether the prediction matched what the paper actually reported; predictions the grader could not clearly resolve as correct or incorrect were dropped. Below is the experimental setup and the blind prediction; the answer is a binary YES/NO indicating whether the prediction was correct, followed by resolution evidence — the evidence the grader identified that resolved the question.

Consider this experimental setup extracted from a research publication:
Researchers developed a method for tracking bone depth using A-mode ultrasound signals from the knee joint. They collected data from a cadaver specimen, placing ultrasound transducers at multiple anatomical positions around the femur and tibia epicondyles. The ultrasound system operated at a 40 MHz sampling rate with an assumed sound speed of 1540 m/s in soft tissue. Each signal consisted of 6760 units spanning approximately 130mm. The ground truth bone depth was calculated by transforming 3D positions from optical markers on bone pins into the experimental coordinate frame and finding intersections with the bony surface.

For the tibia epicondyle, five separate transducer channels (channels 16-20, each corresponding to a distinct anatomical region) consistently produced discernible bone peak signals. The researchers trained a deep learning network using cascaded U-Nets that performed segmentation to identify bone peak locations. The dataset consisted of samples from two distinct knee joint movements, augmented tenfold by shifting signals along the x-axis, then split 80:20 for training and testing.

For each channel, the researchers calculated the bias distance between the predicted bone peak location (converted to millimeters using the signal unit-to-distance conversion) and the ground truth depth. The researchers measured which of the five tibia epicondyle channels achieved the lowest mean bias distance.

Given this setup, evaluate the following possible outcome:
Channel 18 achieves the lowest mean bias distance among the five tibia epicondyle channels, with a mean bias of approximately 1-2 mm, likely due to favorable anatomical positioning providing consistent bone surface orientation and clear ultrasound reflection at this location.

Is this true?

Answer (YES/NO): NO